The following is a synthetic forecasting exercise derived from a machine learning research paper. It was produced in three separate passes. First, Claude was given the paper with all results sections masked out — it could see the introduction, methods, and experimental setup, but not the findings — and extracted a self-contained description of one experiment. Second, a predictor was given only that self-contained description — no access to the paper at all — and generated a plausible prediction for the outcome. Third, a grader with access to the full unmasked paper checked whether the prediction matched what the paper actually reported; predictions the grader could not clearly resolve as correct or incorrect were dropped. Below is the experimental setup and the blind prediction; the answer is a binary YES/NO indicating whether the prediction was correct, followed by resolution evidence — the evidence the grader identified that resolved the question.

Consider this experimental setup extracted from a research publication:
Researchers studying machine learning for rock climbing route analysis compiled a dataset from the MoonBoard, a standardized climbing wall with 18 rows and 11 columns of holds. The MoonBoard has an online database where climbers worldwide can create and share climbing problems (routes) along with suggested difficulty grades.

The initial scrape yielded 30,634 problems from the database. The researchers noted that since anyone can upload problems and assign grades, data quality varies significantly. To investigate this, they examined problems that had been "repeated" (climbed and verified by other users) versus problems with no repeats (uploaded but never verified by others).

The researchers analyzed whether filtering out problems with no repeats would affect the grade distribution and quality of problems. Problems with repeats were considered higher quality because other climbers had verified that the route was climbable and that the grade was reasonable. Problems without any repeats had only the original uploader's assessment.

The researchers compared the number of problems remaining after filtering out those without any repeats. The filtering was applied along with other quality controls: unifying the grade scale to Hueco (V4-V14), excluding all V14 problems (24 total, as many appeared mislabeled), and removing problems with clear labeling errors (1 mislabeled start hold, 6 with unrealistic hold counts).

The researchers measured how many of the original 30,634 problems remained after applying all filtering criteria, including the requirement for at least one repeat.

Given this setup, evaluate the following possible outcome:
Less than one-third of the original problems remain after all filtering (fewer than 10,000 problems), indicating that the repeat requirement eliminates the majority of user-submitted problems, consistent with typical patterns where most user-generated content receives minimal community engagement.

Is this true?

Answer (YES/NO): NO